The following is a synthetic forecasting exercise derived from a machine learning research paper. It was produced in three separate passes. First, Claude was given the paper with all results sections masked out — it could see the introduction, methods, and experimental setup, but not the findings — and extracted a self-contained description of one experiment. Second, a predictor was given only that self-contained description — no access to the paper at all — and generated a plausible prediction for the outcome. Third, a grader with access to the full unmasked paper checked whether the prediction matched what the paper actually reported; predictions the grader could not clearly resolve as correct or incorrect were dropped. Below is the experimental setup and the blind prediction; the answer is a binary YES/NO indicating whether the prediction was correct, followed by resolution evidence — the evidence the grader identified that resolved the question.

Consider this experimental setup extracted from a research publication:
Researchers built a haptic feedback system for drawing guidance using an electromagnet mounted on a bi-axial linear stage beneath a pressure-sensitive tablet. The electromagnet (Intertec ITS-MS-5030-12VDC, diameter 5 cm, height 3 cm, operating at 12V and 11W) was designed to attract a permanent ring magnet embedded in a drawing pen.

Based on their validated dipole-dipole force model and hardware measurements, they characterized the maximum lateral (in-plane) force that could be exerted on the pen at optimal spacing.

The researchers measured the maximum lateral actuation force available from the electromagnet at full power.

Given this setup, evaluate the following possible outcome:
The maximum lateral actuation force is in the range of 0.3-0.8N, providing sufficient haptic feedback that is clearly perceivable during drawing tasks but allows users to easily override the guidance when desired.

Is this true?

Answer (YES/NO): YES